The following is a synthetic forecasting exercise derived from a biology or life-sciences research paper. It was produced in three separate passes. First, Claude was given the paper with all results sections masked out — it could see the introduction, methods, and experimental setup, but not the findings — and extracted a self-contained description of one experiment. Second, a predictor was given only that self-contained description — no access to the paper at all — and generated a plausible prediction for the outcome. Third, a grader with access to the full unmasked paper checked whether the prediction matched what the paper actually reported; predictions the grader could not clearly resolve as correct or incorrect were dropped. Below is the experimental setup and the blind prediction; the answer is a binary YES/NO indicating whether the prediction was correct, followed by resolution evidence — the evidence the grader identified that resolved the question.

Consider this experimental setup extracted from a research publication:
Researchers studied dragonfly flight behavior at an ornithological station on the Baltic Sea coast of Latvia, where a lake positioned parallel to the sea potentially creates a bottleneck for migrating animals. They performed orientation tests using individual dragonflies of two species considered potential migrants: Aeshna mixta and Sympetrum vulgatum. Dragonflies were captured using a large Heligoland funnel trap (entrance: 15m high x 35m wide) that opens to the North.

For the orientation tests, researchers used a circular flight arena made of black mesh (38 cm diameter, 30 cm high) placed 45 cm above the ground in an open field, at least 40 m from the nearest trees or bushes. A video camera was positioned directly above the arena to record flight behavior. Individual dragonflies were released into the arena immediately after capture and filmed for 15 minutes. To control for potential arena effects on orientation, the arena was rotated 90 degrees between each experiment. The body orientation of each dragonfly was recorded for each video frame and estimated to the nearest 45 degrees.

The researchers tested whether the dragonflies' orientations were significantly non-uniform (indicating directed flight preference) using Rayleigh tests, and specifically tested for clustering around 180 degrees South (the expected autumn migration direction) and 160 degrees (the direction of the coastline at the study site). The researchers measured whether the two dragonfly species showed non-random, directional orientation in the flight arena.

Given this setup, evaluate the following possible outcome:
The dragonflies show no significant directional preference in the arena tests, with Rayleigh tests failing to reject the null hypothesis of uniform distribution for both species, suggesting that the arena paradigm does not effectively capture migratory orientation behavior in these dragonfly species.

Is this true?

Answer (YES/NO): NO